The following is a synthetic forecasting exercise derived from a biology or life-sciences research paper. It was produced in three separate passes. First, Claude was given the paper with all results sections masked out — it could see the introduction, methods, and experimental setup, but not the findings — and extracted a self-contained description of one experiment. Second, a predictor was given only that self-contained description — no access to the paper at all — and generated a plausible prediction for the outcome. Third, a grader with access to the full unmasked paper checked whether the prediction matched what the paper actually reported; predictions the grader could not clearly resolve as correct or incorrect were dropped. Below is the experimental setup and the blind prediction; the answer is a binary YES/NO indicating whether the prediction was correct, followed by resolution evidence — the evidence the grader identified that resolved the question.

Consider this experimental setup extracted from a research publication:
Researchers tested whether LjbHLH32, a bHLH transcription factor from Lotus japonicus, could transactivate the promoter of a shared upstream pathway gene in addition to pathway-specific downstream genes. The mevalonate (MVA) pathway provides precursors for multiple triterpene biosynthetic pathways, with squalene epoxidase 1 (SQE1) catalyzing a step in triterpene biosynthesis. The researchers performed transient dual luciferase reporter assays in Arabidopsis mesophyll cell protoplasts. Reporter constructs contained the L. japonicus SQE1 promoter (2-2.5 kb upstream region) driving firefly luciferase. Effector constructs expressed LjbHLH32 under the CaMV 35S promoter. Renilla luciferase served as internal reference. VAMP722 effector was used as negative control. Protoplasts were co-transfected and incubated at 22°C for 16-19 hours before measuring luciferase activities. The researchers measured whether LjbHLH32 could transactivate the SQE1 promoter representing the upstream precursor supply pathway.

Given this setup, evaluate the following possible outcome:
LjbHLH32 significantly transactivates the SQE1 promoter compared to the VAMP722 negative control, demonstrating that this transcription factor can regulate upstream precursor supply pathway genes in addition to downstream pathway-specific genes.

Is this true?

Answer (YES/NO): YES